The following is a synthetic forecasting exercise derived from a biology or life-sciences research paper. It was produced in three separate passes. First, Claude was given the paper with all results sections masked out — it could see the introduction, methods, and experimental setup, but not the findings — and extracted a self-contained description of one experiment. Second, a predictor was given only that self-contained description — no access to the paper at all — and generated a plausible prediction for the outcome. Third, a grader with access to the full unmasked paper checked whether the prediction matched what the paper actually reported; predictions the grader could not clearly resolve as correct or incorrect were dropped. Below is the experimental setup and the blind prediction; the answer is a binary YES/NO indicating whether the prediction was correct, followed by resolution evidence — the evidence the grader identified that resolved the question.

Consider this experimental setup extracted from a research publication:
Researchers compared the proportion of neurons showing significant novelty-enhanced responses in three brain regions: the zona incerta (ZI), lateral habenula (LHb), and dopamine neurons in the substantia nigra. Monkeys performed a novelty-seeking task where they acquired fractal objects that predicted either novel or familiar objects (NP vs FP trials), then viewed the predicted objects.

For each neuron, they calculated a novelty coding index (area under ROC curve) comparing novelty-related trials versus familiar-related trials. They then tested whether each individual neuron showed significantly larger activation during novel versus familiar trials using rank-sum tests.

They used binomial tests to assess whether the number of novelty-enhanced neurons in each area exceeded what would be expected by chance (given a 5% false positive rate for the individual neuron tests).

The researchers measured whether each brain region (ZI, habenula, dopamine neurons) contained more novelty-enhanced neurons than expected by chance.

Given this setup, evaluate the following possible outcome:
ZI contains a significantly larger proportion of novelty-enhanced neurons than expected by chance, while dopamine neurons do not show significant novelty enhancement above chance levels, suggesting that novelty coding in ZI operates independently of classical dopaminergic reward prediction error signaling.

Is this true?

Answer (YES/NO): YES